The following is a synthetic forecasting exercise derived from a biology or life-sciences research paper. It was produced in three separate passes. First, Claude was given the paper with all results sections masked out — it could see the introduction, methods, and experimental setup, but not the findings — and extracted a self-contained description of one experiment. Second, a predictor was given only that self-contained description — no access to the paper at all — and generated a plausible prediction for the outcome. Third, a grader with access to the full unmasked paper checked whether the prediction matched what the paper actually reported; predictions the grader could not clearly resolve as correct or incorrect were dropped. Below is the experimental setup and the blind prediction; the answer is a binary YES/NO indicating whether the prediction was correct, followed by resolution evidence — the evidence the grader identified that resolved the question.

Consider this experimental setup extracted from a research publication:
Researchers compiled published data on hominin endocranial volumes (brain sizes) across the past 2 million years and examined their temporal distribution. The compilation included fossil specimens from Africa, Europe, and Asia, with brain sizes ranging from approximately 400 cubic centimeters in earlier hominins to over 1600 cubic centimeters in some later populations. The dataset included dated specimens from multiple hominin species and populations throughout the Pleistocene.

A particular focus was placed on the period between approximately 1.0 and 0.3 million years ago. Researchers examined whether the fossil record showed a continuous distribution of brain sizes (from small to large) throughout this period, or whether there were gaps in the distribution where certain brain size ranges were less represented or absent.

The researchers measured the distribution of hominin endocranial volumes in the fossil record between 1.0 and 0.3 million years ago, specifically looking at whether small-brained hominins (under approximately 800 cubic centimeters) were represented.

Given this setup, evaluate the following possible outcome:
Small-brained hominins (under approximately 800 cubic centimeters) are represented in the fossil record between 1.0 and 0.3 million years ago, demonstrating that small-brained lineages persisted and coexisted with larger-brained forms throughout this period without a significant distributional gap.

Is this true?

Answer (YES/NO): NO